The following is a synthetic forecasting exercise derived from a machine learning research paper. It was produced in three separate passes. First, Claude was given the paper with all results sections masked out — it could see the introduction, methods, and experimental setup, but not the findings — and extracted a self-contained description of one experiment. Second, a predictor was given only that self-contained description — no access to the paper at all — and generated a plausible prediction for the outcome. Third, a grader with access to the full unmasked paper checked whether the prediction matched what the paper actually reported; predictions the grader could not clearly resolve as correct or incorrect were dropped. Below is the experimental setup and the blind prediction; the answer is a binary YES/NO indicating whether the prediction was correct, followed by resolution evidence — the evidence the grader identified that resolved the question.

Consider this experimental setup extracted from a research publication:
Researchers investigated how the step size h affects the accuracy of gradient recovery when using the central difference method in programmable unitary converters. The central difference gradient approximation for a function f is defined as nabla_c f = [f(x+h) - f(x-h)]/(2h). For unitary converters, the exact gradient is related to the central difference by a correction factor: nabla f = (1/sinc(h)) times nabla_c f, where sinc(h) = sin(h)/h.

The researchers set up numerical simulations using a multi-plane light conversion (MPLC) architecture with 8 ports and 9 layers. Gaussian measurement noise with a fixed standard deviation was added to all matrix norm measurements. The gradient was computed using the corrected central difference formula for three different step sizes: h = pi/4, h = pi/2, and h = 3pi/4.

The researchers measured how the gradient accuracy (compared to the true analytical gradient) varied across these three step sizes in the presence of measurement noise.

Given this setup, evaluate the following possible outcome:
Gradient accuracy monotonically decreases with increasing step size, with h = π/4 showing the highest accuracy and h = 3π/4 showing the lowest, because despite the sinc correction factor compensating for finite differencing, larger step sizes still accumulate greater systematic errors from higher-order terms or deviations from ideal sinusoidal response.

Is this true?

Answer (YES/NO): NO